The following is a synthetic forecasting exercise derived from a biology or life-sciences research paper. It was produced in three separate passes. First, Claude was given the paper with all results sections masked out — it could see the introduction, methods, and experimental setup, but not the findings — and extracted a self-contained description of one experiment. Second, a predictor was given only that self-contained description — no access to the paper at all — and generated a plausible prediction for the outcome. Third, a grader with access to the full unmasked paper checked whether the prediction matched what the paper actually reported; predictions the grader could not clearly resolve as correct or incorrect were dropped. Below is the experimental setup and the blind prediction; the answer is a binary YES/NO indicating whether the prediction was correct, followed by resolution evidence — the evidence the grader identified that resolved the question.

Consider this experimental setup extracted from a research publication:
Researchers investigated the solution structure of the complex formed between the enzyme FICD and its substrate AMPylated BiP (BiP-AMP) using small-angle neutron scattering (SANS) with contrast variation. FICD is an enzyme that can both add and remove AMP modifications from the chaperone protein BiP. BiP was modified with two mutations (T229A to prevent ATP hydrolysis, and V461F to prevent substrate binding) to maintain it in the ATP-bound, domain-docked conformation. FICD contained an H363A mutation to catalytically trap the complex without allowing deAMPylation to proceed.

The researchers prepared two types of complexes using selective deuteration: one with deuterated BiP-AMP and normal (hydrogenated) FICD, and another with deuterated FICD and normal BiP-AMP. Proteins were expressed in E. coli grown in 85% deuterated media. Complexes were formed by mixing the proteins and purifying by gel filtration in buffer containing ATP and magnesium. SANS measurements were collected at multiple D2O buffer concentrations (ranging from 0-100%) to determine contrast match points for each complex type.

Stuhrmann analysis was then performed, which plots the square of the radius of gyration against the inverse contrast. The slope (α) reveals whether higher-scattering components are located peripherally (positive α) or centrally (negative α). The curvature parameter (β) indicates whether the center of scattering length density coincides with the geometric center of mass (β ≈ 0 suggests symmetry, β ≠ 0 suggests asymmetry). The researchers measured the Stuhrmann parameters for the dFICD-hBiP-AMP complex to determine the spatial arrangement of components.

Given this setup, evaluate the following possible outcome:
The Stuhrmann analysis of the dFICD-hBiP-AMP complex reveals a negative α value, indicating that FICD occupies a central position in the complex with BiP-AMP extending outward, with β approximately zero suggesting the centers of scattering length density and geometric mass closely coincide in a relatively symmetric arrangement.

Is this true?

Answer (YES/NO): YES